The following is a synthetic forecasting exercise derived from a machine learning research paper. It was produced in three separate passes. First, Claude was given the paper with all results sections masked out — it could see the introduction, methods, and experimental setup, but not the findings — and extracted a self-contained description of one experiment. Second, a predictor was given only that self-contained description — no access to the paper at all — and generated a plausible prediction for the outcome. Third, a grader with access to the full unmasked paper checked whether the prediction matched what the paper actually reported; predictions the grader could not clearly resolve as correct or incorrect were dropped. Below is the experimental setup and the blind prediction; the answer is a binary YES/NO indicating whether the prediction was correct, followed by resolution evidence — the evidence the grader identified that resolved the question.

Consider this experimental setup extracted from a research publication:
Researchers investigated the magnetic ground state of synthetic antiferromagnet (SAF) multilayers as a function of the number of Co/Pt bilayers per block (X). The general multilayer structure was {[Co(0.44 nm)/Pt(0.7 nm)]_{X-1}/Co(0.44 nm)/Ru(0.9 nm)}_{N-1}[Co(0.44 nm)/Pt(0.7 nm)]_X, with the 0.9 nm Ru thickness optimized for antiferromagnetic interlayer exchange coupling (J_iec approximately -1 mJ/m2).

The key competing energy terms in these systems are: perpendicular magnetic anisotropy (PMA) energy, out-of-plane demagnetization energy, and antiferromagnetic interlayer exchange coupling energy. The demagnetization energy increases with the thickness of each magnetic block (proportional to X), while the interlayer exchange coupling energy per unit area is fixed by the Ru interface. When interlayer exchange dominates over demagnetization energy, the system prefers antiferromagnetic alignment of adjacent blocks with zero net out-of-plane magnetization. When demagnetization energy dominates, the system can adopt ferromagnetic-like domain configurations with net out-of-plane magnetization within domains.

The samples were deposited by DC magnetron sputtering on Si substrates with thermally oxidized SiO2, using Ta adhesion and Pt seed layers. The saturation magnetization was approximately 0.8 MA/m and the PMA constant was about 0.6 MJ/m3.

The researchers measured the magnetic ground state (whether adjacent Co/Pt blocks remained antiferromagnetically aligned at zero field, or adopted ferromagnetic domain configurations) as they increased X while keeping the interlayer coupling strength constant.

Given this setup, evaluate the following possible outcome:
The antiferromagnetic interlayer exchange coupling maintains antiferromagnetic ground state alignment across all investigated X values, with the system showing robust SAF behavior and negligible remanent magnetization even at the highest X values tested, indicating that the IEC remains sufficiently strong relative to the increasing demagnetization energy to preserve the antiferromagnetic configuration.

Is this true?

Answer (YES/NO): NO